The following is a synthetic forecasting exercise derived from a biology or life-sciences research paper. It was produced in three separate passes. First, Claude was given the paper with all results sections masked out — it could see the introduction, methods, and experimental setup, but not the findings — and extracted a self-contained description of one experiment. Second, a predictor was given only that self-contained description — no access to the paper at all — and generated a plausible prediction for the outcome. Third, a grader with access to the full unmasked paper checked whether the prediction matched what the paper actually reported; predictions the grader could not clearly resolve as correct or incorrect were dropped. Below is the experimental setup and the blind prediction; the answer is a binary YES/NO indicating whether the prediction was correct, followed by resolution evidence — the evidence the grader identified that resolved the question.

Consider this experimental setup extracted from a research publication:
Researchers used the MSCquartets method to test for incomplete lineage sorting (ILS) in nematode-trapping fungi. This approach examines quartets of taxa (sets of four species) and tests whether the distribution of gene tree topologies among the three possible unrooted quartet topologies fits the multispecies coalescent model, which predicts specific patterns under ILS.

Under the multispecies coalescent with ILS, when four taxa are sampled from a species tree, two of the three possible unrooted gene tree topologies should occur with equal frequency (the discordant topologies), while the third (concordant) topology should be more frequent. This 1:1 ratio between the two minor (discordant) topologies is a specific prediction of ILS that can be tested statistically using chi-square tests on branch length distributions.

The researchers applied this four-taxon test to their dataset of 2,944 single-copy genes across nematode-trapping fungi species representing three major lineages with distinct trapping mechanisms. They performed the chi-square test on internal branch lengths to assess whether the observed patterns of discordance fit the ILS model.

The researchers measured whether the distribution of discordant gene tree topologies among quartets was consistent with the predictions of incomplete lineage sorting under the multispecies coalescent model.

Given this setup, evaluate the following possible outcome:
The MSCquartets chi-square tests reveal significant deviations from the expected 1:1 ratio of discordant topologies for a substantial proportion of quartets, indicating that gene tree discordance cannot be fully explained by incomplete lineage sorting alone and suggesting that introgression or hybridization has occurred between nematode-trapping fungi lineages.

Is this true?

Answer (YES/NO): NO